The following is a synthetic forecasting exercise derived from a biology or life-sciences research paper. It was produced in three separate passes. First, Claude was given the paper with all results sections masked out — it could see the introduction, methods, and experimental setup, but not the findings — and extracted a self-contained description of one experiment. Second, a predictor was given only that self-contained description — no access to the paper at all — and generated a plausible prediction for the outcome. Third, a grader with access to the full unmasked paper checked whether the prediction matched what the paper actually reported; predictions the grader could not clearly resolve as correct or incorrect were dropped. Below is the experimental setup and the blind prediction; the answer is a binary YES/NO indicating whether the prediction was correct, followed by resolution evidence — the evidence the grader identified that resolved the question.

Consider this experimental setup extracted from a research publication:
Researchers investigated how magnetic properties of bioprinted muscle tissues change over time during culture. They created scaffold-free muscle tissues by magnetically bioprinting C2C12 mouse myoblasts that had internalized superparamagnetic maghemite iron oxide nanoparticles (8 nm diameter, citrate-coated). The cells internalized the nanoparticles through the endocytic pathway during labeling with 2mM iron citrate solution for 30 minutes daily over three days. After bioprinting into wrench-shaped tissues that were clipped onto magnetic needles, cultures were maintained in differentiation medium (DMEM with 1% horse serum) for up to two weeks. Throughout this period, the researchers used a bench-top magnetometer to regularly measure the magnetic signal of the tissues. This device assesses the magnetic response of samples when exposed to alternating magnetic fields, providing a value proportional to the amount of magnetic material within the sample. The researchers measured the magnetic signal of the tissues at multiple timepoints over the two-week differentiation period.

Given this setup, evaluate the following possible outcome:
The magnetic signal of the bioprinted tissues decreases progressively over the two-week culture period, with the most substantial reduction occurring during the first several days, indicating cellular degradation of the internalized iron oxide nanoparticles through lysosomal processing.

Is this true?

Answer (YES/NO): NO